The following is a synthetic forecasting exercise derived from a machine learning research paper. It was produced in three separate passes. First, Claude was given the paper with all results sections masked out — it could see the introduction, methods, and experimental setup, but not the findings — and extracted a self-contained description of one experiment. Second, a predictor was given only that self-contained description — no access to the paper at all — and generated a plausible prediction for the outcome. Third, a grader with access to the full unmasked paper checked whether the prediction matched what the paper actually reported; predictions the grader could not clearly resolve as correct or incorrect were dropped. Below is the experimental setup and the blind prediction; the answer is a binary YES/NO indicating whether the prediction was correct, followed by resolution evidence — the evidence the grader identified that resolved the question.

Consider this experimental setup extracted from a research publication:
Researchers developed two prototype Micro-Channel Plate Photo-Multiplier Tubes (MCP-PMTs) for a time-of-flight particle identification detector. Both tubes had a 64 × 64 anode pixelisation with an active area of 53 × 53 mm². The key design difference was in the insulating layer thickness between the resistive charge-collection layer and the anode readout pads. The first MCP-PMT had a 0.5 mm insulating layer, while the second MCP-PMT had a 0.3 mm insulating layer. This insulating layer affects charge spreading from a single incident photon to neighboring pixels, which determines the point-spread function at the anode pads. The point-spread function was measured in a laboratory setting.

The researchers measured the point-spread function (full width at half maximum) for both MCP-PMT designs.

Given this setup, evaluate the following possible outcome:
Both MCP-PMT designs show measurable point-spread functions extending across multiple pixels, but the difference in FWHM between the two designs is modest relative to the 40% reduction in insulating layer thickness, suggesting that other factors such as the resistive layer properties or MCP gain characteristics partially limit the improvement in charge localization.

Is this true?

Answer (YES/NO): YES